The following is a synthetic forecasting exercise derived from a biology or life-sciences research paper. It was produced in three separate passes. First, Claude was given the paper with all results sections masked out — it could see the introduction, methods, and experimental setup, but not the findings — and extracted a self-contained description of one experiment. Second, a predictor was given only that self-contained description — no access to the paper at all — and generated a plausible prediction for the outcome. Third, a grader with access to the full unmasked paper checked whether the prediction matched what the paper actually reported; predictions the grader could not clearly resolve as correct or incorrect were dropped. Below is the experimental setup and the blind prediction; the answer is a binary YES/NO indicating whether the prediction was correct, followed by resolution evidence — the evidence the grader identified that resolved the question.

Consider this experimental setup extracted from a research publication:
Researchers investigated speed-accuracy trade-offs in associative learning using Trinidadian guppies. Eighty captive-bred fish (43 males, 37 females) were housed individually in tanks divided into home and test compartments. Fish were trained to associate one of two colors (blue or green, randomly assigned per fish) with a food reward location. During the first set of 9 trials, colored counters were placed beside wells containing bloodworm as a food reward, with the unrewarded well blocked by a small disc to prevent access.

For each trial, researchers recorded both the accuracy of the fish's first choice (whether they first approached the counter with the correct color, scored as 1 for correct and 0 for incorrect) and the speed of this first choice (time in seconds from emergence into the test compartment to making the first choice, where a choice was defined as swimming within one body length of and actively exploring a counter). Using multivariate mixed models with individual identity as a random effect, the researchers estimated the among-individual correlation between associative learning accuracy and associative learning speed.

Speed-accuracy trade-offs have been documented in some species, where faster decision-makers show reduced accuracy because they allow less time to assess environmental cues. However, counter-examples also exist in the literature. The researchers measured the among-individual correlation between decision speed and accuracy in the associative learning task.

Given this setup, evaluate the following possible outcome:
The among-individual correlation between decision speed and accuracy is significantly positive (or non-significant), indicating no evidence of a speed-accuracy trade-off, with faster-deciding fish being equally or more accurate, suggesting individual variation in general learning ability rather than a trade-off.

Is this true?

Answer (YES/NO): YES